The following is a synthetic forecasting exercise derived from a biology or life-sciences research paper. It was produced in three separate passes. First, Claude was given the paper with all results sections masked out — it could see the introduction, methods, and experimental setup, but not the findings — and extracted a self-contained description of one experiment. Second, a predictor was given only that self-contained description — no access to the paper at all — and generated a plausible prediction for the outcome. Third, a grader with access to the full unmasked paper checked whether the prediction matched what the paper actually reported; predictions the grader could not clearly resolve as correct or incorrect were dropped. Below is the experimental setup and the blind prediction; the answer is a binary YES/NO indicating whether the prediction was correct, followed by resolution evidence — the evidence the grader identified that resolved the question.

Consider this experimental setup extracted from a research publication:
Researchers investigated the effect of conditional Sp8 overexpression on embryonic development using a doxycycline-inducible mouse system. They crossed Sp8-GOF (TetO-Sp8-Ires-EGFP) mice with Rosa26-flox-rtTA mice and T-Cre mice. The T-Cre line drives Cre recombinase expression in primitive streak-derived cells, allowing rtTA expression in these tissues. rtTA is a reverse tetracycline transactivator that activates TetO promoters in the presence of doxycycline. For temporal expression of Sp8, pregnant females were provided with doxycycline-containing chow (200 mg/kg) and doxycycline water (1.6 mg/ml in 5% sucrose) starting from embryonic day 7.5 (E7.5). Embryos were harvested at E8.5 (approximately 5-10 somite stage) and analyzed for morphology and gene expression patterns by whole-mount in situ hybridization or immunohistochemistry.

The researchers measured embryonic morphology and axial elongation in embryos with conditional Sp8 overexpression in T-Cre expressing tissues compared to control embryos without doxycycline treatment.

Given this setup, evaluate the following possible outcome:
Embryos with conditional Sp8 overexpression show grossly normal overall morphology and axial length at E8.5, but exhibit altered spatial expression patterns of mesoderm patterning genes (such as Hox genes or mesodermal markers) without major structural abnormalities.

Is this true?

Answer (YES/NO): NO